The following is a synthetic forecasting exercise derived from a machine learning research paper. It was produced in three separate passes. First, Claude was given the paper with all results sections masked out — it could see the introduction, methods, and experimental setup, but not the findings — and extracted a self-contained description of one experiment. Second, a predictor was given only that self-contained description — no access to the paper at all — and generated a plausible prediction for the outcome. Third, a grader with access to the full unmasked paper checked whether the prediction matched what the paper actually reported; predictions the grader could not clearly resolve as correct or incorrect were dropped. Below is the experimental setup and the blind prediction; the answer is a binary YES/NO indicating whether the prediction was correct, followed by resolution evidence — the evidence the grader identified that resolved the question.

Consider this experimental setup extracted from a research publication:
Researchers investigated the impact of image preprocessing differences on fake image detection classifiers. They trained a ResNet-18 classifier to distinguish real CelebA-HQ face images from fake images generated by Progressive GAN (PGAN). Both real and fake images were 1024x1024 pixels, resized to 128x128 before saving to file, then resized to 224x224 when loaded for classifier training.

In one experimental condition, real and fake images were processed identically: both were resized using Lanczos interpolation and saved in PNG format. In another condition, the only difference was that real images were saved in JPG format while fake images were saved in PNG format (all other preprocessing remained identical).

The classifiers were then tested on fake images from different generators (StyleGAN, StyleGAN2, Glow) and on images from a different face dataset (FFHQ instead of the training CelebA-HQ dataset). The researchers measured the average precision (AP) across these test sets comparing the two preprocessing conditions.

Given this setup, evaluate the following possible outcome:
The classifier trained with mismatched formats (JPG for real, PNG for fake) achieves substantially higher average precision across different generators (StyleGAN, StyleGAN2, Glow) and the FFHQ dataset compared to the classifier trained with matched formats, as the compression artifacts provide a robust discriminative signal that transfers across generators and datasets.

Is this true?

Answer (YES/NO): YES